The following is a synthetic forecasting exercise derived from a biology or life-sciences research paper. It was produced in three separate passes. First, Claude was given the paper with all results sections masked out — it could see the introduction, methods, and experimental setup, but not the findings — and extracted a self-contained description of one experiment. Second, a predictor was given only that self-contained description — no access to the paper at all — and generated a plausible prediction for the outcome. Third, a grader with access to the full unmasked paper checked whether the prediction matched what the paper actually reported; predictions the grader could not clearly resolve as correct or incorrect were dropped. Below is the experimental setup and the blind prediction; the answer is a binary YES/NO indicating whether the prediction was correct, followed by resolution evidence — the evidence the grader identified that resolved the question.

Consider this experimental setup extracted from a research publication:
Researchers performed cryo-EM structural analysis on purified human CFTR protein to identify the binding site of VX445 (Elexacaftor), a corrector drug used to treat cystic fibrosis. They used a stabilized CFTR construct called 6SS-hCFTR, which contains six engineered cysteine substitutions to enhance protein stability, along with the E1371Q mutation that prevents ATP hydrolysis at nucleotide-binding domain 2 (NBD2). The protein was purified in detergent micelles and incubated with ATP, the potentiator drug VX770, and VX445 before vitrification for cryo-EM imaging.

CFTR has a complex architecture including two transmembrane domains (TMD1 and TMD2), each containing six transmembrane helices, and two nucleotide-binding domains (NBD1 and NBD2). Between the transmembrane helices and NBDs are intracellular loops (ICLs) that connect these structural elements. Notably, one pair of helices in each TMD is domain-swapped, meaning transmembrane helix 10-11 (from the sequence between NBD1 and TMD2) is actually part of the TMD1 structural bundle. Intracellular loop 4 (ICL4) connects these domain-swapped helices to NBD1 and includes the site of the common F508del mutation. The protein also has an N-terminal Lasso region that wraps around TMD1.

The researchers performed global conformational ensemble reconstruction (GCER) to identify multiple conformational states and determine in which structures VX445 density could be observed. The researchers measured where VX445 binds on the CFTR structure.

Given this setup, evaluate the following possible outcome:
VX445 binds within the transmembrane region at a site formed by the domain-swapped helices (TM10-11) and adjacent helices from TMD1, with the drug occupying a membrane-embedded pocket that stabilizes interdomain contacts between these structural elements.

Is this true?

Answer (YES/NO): YES